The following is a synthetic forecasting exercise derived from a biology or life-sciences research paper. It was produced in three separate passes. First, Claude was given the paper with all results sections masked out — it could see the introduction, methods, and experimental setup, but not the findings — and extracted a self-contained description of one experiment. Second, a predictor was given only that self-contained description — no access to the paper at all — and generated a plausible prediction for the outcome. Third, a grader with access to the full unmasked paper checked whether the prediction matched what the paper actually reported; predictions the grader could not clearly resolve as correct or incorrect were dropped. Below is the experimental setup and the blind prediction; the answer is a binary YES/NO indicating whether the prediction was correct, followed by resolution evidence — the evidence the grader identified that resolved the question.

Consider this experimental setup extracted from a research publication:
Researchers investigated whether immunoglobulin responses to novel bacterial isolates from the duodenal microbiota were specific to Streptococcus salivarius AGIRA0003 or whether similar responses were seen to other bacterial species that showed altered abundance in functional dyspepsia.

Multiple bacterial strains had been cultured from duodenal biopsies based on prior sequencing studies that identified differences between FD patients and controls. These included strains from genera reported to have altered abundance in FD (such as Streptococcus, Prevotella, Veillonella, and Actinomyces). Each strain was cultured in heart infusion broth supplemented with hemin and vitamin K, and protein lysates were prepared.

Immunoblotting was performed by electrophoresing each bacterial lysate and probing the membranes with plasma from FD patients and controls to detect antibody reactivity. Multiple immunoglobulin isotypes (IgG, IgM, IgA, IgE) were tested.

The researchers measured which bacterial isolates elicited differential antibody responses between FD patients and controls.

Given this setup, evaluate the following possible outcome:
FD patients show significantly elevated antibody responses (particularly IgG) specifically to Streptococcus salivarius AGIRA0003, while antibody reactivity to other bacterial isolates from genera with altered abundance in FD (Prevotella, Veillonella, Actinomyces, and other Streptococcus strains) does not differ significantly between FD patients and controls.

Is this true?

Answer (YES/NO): NO